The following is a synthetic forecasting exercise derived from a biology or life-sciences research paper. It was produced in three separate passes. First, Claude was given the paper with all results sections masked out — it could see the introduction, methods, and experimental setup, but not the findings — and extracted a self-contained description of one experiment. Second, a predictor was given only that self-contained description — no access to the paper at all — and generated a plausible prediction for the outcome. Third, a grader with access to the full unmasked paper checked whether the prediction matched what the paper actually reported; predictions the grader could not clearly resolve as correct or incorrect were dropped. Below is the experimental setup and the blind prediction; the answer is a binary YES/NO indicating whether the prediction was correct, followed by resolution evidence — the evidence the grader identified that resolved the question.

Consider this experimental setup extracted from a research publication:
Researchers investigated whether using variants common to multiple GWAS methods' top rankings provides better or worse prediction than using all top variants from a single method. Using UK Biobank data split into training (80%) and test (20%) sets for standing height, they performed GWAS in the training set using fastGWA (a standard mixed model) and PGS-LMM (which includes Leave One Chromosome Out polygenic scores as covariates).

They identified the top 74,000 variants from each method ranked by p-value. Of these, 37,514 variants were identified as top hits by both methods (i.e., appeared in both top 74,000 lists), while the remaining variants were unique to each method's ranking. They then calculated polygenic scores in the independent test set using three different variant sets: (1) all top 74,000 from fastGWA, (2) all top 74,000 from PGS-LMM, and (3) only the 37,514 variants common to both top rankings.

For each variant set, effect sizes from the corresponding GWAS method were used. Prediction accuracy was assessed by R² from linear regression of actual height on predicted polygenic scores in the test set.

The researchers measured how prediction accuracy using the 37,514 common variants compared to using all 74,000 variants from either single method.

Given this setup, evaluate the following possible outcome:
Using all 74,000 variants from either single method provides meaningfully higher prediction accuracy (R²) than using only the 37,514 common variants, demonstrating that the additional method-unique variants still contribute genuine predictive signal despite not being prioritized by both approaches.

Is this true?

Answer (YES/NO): YES